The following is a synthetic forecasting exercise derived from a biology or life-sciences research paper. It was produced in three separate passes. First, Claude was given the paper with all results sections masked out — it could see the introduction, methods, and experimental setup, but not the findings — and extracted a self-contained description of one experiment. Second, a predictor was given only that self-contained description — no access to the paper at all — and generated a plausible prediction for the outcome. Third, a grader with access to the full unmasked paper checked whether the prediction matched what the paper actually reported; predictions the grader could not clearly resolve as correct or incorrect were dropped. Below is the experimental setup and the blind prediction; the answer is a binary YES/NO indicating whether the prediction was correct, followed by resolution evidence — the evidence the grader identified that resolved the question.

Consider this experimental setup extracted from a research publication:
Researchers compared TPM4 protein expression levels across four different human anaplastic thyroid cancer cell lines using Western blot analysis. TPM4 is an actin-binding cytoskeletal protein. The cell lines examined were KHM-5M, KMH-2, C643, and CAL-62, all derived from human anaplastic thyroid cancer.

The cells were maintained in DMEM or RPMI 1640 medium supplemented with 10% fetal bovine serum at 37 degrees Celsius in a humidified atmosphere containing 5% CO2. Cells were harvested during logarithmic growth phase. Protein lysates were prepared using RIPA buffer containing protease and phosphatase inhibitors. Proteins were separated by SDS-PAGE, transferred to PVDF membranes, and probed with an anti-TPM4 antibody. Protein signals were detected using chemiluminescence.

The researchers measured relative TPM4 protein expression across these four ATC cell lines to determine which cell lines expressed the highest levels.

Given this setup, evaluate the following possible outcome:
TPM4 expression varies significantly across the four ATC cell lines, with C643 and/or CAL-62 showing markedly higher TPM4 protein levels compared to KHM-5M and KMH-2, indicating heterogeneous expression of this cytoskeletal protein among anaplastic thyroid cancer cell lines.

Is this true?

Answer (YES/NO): YES